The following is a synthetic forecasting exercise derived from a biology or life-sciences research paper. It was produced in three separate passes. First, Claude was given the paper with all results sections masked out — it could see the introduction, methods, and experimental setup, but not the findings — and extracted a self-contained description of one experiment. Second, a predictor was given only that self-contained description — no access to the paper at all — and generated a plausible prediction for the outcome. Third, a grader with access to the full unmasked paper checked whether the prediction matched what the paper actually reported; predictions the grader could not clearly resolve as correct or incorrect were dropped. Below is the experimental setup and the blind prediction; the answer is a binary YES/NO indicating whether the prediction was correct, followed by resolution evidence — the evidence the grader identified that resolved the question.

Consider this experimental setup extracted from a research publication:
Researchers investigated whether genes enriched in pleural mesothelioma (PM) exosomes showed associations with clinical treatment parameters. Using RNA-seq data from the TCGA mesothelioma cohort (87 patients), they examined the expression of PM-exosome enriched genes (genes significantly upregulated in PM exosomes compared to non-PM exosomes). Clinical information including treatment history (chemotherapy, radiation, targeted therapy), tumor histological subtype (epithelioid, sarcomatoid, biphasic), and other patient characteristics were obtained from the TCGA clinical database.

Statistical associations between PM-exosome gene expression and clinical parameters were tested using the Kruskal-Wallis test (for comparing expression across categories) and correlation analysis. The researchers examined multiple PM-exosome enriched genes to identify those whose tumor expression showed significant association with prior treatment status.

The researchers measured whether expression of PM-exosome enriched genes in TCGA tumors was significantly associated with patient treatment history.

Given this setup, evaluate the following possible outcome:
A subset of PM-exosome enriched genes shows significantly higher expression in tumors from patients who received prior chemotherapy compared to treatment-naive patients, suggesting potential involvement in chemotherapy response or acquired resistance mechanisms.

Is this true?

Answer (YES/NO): NO